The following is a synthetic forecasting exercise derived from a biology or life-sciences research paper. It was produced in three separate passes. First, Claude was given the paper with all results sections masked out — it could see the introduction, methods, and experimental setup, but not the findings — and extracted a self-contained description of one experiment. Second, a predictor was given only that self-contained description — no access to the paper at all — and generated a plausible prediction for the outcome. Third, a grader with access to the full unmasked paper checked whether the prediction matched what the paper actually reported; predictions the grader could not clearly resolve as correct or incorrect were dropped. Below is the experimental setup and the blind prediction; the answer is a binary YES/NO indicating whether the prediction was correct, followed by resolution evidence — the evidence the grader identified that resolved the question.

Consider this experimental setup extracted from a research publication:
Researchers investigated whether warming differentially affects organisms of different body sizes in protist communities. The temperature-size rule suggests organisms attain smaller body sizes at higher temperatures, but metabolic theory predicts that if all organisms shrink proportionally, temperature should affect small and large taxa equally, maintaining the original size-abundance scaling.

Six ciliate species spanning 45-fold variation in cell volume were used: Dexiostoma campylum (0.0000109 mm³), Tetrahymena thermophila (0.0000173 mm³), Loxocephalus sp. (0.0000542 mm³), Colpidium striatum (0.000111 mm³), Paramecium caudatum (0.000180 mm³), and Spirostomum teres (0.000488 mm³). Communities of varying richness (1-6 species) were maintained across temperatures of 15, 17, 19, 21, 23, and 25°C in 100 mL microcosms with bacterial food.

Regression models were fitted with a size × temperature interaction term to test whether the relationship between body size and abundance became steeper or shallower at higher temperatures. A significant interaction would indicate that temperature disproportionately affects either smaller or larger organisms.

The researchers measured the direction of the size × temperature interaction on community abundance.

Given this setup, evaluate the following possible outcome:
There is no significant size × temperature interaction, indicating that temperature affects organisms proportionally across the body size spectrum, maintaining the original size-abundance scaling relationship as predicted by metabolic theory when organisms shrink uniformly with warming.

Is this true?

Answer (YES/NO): NO